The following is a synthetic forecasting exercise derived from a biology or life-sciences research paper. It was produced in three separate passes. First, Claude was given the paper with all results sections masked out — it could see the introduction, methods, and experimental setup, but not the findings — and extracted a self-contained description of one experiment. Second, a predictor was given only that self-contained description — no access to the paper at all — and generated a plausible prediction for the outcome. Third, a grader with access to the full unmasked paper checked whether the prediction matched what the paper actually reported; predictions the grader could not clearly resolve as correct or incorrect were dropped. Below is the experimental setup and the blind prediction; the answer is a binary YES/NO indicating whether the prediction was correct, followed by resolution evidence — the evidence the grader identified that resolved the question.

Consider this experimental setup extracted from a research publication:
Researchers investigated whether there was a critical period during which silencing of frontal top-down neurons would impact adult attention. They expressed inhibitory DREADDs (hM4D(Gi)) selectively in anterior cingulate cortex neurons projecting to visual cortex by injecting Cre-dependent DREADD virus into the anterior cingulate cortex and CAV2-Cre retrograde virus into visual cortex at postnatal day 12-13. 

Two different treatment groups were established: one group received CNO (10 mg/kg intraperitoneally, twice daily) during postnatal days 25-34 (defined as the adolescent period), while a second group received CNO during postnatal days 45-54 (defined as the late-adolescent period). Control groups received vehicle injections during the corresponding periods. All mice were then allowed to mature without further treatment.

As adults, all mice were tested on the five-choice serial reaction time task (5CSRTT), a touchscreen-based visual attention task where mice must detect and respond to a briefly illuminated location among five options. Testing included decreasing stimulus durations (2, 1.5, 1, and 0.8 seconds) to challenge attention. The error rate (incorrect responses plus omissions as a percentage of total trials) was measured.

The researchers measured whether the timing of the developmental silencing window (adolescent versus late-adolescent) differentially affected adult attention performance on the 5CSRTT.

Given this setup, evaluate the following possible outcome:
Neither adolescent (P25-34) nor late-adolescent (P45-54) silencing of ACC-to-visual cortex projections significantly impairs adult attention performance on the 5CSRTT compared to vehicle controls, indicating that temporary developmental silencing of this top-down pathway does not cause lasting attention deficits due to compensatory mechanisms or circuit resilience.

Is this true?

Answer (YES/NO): NO